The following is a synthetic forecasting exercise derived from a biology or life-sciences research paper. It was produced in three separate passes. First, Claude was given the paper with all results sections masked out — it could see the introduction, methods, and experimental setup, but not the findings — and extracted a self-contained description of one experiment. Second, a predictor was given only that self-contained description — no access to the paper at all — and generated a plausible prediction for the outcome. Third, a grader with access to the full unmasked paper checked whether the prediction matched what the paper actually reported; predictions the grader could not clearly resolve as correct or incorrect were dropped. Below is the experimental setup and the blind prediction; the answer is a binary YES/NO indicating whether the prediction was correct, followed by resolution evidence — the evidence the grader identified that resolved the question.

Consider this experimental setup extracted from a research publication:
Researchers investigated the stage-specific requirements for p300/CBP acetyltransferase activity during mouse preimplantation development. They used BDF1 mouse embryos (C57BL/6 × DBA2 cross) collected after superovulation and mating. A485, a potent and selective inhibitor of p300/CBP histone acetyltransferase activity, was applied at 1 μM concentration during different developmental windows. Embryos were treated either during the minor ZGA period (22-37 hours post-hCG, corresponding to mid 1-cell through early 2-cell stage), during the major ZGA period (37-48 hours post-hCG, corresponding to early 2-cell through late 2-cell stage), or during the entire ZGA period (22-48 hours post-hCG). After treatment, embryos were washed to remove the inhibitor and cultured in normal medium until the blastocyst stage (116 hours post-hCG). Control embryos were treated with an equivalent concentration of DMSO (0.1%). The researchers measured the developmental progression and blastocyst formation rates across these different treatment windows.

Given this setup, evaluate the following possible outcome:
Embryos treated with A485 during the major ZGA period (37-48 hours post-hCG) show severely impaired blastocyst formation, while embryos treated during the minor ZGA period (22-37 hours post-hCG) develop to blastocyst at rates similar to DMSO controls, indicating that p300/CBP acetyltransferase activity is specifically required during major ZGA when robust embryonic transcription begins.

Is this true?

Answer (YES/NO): NO